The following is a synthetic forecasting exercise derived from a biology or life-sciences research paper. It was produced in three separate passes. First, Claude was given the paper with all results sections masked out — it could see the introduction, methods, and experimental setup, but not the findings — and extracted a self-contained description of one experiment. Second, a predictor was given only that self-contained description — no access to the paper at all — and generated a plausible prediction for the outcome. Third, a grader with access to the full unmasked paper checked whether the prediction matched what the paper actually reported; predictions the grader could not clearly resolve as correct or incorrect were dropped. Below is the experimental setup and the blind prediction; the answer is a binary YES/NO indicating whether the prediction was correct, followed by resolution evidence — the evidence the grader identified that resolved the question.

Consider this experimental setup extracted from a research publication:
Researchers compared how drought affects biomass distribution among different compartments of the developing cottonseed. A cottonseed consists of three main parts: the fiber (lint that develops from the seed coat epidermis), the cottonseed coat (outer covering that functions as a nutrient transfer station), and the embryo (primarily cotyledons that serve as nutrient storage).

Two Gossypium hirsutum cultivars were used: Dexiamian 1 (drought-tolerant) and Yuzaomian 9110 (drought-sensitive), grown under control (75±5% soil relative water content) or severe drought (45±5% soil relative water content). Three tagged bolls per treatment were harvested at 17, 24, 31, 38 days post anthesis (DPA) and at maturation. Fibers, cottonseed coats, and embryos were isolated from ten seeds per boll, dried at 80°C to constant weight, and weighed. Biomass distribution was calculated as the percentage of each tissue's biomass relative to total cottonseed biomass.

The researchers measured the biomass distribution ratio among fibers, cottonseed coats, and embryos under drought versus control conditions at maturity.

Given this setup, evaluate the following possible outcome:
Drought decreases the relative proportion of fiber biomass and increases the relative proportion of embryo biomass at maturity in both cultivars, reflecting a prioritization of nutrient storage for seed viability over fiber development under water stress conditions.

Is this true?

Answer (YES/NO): NO